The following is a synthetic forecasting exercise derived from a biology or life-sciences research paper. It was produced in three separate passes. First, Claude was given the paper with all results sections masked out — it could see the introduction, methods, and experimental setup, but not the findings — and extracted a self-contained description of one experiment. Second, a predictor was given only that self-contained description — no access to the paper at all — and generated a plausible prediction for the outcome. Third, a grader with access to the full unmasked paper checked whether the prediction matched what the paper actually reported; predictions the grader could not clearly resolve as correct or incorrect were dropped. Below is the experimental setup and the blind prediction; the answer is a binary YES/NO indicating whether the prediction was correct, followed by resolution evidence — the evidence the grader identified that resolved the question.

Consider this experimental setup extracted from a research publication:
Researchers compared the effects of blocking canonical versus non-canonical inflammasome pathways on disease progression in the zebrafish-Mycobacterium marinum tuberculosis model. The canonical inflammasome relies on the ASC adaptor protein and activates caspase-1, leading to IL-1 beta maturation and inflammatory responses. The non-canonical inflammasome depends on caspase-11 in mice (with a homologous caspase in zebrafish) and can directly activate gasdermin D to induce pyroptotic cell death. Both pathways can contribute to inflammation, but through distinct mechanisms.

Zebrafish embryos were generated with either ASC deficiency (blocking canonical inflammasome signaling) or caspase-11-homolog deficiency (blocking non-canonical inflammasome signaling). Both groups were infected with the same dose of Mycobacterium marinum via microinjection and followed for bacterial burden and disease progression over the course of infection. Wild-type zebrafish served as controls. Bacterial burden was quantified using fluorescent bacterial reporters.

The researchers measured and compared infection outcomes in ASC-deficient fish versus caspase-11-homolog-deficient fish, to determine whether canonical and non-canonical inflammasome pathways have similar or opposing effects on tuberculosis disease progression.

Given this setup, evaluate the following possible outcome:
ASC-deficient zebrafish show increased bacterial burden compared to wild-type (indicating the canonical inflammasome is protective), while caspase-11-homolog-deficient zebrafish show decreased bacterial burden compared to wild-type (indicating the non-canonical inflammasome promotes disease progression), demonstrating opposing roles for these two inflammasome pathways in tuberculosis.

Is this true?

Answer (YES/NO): YES